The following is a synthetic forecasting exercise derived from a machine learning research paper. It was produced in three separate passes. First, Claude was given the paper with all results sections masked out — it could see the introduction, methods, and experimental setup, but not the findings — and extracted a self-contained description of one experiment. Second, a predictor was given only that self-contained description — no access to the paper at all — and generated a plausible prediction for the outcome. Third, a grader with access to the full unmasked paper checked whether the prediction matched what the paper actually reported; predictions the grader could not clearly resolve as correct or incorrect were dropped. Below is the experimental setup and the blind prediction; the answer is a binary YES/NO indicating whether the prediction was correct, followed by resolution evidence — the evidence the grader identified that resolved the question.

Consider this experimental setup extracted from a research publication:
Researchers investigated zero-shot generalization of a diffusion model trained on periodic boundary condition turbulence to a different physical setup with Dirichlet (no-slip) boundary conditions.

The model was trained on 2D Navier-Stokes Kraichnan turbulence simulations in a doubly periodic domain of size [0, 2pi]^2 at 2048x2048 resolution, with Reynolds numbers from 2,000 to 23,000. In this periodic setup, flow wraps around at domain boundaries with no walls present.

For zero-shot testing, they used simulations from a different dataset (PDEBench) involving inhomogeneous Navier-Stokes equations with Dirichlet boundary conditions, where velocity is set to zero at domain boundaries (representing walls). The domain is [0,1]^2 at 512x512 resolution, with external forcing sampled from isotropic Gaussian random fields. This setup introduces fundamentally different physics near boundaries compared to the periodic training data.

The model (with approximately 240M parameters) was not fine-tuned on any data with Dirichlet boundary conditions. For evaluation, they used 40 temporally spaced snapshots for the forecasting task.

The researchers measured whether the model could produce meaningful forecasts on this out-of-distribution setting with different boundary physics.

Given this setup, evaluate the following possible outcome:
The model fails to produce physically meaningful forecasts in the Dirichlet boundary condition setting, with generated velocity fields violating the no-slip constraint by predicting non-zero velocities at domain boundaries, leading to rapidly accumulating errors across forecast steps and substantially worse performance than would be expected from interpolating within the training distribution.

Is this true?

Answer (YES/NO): NO